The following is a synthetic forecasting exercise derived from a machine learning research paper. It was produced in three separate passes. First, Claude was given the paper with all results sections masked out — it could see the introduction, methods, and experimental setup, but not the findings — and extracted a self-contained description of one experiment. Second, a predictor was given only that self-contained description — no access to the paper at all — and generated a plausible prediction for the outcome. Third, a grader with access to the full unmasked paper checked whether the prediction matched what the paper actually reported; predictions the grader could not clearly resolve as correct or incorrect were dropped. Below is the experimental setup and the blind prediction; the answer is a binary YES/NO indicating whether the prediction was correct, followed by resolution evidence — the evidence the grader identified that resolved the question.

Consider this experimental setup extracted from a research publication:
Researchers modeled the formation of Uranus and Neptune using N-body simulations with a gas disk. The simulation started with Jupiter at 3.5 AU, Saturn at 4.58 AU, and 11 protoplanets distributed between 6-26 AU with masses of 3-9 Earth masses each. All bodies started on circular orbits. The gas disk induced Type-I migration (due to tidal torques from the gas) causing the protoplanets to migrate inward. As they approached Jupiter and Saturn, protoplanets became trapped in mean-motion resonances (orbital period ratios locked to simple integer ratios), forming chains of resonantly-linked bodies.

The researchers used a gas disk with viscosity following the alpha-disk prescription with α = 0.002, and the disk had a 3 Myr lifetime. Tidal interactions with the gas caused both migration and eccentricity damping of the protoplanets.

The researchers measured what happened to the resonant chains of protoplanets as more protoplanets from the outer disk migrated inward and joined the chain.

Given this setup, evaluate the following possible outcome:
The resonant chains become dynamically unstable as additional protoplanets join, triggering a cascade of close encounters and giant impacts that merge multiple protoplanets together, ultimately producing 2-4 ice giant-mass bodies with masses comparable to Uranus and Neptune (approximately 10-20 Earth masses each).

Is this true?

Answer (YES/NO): YES